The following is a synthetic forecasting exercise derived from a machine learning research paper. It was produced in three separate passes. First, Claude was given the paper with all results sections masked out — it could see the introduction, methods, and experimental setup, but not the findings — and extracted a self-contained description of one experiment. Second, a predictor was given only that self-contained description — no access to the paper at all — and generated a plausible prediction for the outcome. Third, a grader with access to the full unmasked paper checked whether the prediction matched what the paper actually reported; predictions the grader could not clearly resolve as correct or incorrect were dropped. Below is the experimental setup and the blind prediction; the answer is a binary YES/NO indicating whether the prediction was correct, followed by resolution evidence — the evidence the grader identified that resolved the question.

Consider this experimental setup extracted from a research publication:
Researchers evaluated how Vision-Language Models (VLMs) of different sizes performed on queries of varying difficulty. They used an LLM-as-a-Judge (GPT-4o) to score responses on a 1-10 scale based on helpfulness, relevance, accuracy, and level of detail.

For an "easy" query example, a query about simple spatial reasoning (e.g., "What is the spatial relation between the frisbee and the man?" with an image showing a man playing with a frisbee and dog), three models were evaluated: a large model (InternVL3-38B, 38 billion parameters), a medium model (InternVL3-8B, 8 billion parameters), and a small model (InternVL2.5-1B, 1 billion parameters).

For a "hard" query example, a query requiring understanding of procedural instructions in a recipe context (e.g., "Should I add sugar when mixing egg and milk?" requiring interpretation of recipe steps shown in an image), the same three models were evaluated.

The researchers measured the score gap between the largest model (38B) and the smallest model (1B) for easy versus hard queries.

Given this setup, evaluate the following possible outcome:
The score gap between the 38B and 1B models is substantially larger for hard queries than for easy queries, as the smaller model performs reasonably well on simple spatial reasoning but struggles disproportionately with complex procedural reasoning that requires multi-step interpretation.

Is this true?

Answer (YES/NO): YES